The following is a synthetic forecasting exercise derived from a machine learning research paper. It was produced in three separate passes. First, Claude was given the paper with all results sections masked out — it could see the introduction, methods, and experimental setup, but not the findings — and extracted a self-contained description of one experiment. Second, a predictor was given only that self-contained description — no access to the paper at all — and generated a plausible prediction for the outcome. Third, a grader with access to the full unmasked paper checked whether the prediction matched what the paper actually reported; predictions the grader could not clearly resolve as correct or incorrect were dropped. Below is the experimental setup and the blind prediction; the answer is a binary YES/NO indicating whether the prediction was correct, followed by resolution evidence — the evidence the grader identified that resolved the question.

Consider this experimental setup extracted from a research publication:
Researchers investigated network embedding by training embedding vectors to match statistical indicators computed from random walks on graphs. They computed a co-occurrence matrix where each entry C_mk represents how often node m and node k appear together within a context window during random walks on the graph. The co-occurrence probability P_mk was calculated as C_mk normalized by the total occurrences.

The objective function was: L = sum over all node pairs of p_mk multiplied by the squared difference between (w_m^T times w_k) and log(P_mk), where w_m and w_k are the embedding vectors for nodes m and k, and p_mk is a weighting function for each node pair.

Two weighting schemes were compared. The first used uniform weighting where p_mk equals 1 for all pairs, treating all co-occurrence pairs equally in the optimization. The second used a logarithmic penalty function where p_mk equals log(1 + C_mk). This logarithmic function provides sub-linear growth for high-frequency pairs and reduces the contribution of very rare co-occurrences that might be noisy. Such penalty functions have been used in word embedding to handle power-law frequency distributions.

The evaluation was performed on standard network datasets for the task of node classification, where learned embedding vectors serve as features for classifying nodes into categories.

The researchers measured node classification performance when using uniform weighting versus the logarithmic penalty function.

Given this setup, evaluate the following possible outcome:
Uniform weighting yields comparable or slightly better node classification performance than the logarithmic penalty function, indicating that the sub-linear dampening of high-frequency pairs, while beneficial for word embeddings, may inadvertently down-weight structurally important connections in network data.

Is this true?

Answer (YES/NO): NO